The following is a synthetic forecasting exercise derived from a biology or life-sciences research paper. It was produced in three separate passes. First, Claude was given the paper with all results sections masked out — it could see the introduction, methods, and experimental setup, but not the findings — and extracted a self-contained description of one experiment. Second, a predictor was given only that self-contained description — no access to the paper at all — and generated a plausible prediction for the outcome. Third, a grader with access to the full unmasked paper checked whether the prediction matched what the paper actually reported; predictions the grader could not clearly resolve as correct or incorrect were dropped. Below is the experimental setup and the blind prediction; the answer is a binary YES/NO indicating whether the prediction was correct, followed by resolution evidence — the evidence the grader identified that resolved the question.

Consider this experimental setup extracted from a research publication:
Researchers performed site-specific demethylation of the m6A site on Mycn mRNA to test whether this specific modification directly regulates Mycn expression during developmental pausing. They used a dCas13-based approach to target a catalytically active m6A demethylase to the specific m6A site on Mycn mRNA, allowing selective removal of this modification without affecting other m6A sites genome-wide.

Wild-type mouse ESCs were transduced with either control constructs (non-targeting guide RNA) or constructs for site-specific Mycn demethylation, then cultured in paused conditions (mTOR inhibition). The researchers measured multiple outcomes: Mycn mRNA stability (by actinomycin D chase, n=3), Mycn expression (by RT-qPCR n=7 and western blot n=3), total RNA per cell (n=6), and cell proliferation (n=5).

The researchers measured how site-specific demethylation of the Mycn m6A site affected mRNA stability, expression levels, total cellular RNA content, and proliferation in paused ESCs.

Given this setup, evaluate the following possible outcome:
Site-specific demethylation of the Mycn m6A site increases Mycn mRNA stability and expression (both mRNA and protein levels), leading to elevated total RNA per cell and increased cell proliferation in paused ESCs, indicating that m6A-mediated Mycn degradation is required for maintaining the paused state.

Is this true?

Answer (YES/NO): YES